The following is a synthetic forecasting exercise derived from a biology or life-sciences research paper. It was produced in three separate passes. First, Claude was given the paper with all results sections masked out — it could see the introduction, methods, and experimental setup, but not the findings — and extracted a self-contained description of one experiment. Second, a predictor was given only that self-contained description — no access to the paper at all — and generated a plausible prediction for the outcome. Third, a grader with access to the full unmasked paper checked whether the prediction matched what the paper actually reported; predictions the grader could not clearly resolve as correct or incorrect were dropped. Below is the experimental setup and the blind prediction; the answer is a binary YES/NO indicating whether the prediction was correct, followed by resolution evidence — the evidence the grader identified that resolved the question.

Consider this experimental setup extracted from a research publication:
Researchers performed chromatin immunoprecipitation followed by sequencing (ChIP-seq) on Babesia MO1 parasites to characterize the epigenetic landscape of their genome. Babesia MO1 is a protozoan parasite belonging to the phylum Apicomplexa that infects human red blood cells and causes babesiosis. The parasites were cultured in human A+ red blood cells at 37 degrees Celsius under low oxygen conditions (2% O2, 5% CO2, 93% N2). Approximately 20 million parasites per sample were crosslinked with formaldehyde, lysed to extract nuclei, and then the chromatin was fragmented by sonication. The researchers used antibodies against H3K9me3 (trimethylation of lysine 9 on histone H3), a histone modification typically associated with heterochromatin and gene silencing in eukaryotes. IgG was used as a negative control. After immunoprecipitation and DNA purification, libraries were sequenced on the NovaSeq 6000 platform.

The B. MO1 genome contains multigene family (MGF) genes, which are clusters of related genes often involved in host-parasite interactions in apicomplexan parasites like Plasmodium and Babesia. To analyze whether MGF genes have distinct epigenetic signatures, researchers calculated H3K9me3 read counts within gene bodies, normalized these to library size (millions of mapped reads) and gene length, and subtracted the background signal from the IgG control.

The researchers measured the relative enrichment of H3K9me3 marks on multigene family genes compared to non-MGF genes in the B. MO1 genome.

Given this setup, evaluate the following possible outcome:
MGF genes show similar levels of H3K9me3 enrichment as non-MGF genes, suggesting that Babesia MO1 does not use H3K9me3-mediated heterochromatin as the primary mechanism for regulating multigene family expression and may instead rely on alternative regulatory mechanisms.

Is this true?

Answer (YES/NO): NO